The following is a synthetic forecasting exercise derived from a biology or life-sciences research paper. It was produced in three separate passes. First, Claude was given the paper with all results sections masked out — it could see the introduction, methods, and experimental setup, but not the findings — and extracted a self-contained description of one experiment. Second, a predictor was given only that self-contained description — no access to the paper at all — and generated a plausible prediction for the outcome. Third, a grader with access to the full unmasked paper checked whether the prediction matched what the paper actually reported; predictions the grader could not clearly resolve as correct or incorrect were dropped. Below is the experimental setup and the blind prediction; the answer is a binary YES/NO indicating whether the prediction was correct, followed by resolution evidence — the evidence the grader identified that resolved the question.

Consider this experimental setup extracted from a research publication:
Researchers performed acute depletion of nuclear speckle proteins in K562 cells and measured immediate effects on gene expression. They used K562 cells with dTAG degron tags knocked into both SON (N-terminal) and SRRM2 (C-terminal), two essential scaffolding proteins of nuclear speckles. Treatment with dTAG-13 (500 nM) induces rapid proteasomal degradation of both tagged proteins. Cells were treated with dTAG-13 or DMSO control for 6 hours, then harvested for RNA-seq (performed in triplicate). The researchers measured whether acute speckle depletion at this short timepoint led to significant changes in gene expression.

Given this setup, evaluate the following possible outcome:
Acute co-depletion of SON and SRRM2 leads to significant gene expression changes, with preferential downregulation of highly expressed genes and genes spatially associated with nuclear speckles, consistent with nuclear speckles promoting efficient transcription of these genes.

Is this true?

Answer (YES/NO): YES